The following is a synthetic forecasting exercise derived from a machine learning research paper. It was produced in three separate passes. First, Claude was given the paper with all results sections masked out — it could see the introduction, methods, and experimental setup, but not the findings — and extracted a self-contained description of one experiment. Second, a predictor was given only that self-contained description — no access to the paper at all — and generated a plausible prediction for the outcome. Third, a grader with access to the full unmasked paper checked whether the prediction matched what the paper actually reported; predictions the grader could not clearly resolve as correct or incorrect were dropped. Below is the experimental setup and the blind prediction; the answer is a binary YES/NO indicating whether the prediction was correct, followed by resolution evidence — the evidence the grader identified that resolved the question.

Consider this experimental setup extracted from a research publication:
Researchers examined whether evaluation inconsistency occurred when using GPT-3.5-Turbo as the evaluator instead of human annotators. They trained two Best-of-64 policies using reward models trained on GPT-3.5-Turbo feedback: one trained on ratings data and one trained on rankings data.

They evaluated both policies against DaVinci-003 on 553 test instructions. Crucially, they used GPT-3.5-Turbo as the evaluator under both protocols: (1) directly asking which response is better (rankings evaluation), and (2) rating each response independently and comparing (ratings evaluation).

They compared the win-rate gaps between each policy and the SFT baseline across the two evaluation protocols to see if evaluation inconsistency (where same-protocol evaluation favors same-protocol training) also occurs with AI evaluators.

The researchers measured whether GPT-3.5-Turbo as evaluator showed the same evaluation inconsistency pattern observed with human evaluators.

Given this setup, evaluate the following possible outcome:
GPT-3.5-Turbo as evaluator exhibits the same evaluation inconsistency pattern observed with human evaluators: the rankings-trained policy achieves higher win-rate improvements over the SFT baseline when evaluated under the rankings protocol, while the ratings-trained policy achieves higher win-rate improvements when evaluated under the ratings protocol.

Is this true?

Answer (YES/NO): YES